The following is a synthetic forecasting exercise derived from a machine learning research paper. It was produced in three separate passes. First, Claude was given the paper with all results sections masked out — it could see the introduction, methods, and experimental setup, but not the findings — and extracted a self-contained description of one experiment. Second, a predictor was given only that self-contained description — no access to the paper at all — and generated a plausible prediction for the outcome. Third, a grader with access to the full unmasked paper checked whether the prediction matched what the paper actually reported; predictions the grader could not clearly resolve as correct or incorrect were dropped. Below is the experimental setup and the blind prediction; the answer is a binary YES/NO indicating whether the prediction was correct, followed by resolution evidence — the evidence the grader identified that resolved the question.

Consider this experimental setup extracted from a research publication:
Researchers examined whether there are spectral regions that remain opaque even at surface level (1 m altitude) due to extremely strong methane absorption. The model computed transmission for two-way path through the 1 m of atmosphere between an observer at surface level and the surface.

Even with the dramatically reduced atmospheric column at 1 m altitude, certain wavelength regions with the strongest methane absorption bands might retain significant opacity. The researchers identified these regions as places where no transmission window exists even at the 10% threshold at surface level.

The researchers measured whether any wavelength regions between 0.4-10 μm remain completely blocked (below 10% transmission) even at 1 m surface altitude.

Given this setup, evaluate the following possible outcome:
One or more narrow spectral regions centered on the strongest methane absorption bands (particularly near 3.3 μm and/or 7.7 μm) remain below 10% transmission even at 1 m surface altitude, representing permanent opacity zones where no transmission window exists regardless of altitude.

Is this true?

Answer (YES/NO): YES